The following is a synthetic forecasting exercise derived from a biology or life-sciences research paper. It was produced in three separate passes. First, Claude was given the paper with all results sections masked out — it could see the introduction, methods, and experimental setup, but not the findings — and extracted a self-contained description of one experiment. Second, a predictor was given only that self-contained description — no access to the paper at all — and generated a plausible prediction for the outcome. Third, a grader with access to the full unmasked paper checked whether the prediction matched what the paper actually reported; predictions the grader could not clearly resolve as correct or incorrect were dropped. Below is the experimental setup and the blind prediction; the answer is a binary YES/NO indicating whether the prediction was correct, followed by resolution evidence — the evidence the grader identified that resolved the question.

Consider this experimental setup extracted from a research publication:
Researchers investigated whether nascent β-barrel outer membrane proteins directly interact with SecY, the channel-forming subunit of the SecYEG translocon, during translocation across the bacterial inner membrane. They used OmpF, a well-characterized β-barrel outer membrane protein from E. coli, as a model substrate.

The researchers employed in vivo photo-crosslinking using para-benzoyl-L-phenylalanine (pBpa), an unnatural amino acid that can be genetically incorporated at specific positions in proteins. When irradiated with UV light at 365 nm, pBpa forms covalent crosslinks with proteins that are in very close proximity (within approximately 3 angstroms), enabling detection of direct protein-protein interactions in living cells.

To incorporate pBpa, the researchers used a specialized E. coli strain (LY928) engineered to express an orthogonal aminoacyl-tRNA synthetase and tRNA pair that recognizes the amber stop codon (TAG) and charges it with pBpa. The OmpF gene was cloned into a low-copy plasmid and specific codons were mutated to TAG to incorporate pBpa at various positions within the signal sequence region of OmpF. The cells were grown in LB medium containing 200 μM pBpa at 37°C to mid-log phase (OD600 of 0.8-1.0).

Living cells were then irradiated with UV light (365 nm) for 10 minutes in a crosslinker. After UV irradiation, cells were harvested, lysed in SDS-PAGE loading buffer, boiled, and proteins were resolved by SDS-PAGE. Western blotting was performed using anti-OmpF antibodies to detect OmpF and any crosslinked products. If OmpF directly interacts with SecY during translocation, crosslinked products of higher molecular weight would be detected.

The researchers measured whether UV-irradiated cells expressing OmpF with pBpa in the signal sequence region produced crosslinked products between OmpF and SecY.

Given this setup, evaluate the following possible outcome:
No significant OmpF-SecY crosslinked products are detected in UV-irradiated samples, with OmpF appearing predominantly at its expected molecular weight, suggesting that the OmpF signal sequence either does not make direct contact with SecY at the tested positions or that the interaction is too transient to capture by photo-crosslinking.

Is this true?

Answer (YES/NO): YES